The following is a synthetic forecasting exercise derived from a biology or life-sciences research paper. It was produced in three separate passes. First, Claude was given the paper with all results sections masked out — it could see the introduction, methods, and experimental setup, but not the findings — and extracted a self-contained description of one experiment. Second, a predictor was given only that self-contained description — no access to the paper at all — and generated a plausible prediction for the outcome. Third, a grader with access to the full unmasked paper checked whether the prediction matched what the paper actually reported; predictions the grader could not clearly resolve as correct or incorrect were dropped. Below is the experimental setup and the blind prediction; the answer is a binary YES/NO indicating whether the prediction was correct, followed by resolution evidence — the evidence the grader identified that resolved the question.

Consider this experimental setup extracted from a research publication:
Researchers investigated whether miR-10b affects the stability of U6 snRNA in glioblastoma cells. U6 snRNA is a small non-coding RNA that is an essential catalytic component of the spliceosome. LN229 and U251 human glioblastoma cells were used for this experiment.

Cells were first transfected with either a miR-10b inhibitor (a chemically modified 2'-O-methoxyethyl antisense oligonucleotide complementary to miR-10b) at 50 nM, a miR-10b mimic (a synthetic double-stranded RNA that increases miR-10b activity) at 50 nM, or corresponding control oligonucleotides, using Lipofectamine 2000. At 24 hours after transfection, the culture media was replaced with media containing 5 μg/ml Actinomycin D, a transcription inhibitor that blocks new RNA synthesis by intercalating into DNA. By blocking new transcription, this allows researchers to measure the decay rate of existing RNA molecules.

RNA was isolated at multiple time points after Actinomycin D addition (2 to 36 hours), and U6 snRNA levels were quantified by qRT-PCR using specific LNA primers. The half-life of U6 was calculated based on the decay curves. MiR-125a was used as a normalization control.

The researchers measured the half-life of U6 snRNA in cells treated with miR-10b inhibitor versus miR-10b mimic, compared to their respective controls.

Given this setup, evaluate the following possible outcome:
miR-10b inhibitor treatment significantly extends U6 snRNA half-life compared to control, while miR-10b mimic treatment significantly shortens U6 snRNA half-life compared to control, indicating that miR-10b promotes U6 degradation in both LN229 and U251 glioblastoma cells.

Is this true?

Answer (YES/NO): NO